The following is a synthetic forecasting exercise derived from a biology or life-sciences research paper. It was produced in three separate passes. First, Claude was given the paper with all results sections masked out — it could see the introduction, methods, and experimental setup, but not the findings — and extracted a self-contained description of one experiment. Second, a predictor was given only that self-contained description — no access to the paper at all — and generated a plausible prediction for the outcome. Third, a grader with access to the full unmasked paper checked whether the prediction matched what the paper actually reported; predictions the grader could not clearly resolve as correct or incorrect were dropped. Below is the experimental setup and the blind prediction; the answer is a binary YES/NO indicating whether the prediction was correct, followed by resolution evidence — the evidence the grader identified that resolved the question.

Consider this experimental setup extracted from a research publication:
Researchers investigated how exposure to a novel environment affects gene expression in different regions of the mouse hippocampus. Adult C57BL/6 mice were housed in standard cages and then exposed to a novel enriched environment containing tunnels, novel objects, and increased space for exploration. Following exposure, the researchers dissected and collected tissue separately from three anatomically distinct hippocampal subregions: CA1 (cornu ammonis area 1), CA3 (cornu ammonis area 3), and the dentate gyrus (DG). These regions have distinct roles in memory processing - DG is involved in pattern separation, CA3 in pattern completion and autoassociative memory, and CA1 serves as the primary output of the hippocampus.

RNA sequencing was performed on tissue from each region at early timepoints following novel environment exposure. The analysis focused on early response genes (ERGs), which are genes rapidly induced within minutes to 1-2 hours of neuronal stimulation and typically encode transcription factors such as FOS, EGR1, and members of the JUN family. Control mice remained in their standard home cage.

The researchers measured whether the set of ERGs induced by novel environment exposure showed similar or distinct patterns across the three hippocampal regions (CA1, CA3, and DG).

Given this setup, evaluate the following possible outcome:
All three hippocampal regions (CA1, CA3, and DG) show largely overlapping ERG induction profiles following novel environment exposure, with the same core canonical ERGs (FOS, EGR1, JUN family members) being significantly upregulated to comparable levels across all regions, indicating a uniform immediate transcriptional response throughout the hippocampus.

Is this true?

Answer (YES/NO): NO